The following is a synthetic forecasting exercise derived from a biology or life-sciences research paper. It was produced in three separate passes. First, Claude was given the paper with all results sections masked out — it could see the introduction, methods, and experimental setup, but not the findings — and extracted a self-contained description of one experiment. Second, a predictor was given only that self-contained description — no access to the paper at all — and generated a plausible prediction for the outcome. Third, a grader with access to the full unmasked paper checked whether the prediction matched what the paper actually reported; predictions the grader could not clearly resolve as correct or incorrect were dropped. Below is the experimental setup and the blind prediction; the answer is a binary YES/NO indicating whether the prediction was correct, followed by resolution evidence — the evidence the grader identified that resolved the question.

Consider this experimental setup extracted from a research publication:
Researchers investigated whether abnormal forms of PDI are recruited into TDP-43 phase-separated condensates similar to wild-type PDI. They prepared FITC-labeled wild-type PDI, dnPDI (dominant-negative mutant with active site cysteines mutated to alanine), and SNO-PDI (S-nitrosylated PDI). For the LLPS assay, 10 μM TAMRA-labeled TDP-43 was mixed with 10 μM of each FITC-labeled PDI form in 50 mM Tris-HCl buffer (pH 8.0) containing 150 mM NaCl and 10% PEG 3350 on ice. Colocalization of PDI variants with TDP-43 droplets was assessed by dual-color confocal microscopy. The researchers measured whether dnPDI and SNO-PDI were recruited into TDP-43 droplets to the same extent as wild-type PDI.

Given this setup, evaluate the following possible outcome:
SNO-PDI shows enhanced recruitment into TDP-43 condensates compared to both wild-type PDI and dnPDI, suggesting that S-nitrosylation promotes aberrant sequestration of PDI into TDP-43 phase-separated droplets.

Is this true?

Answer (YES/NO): NO